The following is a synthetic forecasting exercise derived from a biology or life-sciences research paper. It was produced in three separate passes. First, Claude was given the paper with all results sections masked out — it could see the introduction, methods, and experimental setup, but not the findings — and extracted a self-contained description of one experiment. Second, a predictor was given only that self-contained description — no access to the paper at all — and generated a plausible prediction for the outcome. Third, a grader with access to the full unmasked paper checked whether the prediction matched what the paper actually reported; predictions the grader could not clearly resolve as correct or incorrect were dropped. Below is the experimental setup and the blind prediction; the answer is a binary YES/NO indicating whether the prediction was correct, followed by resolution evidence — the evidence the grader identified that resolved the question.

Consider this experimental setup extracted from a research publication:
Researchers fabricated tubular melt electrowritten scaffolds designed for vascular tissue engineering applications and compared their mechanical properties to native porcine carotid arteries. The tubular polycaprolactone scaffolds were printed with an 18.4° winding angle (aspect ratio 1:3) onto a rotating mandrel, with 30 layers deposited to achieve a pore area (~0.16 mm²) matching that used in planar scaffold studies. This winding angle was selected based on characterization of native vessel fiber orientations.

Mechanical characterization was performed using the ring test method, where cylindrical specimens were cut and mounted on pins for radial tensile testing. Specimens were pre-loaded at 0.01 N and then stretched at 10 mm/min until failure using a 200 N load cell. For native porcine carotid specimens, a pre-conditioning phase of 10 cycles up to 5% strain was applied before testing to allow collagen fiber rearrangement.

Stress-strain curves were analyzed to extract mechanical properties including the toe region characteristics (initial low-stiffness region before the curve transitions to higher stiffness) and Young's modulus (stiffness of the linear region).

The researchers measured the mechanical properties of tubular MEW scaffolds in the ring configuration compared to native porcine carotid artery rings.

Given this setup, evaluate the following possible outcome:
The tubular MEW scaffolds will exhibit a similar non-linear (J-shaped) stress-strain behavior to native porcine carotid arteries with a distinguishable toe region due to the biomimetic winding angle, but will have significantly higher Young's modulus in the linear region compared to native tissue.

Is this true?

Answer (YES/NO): NO